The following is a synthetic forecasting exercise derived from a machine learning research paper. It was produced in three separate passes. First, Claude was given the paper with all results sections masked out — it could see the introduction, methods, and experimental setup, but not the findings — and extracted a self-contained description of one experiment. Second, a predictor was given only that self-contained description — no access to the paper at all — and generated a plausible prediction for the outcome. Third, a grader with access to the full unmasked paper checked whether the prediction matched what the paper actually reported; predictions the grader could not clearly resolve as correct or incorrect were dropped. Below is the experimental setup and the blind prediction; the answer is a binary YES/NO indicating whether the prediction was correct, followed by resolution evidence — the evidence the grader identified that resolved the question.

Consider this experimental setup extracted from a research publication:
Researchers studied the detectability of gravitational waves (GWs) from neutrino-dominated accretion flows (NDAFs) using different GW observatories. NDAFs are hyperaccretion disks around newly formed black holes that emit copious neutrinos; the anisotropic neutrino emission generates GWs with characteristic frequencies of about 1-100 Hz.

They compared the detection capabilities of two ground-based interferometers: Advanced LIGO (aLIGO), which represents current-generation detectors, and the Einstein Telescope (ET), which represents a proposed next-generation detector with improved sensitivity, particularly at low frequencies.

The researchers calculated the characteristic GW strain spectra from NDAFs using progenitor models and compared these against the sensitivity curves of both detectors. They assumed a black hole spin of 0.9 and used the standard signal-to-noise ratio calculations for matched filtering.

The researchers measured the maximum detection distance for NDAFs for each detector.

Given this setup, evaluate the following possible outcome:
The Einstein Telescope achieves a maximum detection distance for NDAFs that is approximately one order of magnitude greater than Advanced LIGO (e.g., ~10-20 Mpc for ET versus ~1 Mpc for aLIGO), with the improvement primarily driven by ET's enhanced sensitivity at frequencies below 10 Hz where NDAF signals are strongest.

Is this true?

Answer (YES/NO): NO